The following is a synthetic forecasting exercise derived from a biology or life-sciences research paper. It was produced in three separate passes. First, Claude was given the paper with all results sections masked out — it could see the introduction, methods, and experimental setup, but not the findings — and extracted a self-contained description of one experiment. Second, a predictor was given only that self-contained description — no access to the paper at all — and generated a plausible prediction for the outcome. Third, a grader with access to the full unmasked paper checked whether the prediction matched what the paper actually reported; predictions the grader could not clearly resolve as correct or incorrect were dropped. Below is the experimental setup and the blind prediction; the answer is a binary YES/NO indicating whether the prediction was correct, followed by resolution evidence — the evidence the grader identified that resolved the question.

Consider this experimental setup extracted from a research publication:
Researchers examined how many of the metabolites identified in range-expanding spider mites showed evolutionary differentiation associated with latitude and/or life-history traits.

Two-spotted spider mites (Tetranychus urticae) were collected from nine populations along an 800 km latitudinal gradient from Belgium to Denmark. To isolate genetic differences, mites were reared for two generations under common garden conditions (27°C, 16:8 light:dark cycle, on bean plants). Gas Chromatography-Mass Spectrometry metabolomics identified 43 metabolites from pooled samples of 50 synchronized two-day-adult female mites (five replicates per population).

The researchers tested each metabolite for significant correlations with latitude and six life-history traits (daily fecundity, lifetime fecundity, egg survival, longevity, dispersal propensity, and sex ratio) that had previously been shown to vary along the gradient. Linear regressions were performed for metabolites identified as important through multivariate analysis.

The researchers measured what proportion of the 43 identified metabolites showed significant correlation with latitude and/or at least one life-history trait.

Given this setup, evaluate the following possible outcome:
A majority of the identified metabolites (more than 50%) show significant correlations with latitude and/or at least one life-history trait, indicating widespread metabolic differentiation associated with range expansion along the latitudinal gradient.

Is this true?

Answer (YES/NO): NO